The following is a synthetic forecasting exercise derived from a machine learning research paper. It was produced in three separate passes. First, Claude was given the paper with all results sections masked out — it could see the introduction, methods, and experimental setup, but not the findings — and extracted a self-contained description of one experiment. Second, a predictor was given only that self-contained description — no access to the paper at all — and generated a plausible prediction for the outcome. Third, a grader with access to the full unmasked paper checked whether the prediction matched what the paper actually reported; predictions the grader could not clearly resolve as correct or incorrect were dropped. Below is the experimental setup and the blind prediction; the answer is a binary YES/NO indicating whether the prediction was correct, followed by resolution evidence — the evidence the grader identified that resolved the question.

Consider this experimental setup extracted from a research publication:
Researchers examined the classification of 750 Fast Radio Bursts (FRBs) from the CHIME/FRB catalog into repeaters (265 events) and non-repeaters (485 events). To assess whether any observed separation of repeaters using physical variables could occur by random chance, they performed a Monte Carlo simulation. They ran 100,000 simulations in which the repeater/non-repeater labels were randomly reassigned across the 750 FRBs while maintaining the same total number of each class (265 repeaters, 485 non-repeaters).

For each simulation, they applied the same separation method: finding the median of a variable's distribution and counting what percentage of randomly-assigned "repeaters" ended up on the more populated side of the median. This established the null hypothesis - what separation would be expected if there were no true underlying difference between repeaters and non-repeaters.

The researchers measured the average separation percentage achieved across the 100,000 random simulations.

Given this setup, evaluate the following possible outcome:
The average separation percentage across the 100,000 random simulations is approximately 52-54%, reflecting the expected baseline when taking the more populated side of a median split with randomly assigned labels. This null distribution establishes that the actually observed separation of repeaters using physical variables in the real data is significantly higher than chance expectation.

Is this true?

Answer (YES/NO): YES